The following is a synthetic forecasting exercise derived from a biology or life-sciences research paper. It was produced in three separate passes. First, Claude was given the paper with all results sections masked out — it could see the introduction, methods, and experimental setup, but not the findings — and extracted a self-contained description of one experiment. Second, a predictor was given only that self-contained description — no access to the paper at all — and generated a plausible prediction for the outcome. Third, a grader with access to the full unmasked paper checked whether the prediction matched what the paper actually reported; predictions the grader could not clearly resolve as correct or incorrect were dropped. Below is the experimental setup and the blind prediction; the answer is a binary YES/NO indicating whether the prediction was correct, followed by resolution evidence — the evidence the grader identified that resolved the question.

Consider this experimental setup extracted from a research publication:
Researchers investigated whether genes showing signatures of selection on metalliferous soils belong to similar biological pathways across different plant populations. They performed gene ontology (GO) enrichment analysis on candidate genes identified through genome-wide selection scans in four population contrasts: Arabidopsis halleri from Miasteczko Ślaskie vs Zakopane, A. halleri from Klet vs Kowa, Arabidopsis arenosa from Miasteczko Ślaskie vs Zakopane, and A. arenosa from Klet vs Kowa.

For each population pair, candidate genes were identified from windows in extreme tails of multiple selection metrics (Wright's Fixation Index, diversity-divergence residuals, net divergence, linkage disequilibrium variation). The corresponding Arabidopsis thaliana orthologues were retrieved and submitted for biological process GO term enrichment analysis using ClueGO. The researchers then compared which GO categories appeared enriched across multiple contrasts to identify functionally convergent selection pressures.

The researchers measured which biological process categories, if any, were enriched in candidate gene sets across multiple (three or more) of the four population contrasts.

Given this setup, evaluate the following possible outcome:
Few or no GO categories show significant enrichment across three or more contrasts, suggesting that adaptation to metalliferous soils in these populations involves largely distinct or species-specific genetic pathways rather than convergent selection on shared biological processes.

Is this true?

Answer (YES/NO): NO